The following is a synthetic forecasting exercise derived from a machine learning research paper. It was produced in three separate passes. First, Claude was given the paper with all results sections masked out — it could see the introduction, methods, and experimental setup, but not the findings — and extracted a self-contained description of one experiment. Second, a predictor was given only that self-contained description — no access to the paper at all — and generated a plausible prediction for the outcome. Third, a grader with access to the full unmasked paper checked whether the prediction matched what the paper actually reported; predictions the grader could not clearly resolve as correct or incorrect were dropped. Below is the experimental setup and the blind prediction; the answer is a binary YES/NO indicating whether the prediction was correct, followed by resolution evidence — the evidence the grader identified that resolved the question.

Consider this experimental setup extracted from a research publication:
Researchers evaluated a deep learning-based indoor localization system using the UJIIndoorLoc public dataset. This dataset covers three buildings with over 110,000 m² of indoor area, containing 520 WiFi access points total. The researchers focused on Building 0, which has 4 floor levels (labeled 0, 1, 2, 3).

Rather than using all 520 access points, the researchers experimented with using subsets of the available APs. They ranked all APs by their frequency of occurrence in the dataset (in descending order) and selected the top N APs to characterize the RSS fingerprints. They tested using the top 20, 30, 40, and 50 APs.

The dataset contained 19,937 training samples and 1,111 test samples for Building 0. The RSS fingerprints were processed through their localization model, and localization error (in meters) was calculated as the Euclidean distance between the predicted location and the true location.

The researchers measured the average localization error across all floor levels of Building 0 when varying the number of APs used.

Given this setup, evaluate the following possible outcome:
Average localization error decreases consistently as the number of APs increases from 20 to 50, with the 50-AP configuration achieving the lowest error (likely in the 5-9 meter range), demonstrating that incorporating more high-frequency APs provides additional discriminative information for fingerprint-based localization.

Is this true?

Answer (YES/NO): NO